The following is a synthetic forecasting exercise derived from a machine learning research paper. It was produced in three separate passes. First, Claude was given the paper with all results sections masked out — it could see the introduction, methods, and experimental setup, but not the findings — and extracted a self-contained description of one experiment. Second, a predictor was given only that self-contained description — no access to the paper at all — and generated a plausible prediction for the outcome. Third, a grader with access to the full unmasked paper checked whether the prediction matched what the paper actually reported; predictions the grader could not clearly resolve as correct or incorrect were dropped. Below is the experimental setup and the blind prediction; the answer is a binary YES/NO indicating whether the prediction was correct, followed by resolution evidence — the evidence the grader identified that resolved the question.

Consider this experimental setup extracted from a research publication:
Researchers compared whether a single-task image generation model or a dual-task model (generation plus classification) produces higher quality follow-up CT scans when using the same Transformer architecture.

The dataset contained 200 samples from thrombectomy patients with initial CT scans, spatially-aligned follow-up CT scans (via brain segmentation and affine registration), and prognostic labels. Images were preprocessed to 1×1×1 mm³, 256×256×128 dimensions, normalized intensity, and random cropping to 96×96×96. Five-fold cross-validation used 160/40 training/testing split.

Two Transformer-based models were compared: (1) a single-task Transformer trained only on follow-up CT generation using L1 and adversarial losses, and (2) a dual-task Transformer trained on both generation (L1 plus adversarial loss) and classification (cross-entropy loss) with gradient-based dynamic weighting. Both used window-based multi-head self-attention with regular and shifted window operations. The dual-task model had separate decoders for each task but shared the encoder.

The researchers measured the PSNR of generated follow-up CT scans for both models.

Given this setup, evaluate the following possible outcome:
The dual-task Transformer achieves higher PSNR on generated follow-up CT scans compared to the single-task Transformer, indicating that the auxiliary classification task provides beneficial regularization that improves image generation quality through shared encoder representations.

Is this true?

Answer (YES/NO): YES